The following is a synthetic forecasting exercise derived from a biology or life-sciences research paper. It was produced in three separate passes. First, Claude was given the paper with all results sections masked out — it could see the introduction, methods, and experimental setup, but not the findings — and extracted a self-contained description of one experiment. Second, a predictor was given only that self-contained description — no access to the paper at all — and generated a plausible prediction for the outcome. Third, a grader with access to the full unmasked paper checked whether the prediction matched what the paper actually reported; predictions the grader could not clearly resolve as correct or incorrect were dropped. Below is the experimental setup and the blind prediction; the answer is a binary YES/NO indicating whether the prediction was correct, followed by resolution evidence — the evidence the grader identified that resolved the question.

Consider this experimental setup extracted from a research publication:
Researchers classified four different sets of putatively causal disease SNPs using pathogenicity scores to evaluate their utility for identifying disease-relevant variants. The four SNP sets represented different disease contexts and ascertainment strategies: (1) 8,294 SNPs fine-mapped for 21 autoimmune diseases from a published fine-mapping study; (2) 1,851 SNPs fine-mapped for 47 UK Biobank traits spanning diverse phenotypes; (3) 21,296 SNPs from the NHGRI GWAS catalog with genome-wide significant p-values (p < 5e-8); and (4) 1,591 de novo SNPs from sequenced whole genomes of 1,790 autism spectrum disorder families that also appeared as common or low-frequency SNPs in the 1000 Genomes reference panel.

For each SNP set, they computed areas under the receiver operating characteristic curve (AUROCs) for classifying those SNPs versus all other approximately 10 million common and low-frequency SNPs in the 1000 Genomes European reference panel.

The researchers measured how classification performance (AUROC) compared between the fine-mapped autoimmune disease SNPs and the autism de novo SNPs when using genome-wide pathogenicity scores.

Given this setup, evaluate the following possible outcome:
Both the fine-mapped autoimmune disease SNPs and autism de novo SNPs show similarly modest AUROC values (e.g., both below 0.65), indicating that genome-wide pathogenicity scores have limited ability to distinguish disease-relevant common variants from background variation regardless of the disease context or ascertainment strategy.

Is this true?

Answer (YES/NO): NO